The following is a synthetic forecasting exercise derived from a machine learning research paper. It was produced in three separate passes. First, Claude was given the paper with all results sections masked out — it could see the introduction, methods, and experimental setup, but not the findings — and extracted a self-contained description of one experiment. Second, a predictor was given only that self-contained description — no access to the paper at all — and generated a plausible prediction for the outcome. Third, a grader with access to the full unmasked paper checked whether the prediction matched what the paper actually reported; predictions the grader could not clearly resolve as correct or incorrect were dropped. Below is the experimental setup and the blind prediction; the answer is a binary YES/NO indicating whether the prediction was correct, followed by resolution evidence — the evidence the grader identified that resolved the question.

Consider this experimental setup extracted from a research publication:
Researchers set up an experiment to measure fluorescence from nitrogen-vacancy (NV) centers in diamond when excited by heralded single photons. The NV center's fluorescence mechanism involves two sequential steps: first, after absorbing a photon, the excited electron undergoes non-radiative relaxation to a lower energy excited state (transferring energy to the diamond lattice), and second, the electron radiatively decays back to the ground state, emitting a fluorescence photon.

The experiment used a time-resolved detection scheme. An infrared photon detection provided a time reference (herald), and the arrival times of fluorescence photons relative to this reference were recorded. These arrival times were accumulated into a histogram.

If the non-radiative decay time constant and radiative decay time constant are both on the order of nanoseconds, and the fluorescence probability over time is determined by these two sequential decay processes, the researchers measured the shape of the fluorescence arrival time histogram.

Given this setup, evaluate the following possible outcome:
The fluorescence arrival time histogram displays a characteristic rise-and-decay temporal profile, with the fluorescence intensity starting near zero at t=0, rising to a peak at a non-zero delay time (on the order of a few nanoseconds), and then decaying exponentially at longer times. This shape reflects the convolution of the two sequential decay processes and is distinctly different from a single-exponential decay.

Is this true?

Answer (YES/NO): NO